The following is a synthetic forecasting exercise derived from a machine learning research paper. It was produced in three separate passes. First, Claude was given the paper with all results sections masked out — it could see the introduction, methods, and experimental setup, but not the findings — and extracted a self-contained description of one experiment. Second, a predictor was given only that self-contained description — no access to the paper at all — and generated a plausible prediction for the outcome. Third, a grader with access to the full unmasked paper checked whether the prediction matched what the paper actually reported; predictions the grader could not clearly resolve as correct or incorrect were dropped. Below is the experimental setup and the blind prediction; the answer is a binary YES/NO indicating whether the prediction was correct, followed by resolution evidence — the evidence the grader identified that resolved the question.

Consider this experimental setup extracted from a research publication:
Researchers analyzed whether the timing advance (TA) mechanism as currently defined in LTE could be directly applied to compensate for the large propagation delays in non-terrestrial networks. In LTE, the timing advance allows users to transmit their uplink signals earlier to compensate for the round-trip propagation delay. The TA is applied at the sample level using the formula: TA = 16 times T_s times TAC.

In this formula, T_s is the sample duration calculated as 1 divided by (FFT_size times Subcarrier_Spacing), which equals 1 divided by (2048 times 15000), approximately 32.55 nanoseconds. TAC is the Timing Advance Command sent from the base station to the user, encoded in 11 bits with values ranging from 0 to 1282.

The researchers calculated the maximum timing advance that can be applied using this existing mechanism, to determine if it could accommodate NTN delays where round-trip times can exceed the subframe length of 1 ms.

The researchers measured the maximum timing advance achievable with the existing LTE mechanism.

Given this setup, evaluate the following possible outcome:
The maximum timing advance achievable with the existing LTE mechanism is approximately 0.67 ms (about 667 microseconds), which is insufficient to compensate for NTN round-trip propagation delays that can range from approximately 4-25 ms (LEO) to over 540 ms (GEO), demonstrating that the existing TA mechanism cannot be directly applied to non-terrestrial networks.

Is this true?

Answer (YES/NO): YES